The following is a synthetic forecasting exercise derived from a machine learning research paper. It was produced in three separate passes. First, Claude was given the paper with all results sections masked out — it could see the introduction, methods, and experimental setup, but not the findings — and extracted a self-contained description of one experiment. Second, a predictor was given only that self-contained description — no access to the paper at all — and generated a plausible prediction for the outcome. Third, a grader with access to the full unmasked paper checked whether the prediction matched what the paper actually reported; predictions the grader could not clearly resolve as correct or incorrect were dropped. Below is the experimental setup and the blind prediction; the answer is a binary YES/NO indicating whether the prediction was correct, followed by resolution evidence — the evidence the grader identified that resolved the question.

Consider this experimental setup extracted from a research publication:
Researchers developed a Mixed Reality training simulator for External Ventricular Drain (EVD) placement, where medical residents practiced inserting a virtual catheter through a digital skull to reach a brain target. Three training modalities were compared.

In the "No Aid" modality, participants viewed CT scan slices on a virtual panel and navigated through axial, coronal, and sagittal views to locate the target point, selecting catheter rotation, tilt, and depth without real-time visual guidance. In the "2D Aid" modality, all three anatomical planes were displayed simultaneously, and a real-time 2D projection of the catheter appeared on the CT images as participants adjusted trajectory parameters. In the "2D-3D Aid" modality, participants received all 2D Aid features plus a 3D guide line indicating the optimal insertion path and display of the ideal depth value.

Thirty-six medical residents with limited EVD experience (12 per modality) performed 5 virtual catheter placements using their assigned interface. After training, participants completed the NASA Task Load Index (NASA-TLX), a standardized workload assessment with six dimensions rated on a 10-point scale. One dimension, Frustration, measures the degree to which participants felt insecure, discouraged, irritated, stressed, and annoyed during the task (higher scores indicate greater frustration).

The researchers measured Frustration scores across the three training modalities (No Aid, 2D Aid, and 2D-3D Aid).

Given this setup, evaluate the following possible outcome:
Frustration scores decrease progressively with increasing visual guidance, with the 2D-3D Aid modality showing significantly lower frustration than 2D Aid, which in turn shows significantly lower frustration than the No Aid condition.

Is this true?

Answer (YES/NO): NO